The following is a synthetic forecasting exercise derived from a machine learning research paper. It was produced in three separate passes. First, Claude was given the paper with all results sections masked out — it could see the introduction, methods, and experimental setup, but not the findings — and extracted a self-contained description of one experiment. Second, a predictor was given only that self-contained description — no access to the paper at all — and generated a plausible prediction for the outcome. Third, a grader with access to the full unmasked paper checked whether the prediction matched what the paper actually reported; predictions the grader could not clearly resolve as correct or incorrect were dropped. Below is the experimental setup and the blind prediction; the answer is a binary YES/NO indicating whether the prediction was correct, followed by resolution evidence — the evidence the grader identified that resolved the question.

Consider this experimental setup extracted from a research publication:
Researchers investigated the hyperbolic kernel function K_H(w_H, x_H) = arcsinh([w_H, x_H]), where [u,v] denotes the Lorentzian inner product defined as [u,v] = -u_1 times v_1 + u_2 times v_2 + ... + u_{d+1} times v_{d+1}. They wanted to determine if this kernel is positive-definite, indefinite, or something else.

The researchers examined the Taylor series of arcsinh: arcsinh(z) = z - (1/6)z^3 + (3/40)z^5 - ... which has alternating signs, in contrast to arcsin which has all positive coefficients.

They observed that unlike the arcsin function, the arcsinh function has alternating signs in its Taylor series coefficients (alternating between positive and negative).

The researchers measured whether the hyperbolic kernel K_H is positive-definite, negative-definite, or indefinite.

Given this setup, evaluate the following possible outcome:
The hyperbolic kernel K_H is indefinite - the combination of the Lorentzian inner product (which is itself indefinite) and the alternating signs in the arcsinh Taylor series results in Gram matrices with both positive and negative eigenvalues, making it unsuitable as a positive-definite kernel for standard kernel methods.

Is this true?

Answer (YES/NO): YES